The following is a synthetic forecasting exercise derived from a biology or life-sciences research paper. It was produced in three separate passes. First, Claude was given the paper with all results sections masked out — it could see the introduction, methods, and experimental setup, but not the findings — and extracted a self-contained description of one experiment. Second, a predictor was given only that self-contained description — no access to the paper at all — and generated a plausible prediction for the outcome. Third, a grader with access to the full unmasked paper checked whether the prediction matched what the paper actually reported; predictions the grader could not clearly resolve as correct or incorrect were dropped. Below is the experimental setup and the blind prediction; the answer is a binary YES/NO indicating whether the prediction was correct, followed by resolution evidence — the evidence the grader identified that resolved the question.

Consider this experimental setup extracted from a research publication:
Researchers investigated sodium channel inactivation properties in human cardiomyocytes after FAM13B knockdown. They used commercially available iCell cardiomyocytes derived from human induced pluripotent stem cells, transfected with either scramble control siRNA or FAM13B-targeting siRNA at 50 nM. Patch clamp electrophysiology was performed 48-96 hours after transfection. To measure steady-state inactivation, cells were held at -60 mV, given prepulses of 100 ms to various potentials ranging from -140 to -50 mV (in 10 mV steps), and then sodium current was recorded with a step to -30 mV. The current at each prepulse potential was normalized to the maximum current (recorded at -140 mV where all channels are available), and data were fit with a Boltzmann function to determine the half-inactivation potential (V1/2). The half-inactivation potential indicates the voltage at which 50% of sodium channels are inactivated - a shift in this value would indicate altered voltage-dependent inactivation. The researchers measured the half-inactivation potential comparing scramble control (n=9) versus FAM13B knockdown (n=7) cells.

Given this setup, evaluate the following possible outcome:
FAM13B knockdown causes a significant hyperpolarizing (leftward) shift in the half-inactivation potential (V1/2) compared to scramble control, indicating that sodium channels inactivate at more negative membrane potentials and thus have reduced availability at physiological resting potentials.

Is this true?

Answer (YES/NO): NO